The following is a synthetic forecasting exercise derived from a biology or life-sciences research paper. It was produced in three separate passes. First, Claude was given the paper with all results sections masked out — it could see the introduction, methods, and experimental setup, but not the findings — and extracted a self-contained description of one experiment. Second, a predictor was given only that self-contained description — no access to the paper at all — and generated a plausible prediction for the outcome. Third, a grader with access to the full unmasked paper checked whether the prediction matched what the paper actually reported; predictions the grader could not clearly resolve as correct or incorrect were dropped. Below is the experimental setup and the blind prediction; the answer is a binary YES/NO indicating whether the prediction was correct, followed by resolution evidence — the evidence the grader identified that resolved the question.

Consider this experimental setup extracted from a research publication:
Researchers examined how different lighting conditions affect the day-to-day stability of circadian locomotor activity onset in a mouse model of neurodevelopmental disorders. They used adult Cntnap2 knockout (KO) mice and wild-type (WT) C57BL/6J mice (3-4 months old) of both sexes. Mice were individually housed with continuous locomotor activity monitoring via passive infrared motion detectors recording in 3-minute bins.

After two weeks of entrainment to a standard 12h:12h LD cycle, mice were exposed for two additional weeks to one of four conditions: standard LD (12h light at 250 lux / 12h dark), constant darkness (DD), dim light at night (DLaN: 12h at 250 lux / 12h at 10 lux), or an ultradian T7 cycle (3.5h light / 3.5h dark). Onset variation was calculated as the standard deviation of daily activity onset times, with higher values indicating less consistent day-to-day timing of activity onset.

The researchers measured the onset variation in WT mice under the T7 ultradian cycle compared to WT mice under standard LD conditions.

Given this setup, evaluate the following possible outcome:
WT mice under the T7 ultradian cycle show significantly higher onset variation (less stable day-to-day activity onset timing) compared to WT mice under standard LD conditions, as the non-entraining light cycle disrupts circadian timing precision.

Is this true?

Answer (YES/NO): YES